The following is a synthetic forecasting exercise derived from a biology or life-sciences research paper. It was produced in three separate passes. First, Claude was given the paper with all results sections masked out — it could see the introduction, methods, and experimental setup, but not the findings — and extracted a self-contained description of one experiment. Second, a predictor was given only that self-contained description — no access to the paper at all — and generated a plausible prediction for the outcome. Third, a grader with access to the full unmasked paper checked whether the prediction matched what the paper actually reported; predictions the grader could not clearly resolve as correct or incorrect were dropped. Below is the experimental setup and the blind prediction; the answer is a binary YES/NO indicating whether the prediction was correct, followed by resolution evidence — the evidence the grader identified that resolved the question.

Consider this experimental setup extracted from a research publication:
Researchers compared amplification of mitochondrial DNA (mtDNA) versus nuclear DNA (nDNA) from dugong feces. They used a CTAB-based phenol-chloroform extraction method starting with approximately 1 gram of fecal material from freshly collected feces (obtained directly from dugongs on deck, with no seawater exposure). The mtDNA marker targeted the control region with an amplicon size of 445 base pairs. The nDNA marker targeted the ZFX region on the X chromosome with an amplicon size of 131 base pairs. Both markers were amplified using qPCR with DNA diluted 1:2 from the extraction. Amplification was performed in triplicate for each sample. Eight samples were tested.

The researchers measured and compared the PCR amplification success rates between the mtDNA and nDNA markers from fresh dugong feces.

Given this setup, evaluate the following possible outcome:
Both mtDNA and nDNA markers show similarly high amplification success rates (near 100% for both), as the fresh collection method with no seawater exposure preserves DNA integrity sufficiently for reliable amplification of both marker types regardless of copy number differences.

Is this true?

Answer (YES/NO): YES